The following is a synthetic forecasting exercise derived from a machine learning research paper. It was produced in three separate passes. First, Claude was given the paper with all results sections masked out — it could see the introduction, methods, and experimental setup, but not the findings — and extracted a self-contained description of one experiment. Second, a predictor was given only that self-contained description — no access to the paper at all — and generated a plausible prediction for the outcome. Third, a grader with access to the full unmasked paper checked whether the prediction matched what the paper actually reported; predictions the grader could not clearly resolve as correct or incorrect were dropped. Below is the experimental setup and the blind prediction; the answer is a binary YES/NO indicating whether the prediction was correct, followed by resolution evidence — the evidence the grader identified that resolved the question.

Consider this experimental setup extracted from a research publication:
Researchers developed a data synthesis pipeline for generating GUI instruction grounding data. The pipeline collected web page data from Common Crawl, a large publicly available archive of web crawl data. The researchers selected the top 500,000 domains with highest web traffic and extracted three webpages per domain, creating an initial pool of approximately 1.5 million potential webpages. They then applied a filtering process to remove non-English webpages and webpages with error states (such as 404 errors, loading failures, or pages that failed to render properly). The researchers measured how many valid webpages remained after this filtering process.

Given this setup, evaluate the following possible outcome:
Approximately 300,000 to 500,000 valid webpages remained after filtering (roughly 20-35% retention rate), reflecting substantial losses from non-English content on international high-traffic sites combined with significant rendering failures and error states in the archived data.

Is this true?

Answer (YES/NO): NO